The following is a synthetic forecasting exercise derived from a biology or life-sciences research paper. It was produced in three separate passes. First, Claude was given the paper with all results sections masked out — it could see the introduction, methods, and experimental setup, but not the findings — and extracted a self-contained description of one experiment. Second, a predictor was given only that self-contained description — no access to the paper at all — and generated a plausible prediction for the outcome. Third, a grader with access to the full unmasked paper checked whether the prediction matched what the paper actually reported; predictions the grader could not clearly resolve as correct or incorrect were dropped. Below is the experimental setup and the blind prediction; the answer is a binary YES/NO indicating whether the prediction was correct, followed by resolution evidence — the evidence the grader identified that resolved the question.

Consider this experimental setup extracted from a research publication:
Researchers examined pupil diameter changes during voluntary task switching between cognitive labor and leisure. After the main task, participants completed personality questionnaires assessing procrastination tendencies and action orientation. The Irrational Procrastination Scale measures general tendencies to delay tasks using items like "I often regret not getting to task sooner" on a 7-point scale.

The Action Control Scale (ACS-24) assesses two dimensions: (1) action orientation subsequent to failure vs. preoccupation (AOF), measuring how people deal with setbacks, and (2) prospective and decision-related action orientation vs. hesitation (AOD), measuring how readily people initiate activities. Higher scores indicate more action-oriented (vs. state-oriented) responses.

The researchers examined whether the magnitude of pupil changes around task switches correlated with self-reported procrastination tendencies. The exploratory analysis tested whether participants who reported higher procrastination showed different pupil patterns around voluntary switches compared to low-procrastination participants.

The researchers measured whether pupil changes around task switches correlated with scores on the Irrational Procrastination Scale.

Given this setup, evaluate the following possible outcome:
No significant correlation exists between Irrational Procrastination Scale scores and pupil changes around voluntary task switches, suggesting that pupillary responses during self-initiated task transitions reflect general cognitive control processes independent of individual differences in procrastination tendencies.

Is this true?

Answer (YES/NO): YES